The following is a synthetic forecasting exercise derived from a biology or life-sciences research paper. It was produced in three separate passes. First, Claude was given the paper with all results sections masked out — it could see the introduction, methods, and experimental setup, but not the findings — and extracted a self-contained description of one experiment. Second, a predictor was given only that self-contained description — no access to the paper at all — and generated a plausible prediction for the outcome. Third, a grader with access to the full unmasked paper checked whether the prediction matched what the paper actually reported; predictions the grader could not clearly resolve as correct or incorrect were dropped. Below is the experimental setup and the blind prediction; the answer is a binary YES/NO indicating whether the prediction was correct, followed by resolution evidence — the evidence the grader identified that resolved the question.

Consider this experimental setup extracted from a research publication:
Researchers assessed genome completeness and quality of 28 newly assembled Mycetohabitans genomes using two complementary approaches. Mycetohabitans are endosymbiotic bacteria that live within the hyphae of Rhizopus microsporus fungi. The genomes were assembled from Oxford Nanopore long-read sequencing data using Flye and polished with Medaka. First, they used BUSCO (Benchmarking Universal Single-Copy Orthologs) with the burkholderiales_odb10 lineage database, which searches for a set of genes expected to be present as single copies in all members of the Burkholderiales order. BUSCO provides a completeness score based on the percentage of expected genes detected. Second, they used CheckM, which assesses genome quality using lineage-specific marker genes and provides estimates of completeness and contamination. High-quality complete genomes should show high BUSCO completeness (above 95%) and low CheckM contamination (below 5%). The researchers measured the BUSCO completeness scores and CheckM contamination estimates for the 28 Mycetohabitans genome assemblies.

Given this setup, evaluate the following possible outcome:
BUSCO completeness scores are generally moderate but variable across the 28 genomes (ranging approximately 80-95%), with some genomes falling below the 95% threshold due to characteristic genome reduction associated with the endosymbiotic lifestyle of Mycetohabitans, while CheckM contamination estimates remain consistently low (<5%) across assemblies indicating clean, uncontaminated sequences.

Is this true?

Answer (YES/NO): NO